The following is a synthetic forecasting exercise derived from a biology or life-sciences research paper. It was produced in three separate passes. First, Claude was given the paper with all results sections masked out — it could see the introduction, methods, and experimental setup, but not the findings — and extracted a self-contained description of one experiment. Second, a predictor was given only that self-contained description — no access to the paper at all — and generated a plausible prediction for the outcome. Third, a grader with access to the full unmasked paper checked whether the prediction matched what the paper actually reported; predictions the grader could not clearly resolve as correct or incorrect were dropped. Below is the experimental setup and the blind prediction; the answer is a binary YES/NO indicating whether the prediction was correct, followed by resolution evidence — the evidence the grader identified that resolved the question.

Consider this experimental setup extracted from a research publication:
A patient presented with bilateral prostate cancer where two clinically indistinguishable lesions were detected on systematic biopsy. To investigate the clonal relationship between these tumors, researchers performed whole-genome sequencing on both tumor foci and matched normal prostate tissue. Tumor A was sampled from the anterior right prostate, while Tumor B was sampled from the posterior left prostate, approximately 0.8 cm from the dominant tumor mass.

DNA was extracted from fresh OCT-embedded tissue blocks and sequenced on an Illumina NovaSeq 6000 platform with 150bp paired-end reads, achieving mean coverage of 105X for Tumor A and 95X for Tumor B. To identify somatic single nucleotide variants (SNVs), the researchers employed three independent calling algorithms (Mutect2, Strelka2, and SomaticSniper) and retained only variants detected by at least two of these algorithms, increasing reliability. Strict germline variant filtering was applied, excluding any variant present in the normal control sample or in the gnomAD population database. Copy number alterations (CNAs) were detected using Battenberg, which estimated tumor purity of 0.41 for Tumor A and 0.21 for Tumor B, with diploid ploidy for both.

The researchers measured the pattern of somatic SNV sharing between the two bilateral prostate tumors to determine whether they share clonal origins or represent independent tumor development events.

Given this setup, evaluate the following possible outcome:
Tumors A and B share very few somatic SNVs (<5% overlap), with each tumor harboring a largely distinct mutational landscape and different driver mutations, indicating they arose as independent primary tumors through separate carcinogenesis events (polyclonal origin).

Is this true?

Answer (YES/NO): YES